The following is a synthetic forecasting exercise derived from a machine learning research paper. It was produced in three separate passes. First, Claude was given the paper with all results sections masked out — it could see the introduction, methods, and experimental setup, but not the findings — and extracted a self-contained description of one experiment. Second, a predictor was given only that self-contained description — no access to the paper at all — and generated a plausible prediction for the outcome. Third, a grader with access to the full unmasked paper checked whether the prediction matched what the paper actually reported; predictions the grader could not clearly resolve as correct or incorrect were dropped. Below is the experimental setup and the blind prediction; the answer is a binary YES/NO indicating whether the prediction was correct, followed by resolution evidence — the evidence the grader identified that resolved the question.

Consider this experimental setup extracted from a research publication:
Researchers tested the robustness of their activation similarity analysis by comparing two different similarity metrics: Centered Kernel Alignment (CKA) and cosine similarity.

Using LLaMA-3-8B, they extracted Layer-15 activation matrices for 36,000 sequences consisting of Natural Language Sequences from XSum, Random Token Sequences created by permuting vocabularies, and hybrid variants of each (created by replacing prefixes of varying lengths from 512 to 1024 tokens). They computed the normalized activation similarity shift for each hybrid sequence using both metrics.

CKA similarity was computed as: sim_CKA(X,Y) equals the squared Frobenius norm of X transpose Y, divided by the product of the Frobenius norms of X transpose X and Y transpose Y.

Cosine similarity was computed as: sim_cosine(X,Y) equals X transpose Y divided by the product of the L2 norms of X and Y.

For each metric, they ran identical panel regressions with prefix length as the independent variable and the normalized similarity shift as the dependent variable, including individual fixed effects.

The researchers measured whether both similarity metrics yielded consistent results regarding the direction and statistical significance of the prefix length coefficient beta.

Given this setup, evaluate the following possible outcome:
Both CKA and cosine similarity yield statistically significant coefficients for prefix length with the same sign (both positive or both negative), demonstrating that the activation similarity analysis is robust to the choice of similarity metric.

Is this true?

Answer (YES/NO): YES